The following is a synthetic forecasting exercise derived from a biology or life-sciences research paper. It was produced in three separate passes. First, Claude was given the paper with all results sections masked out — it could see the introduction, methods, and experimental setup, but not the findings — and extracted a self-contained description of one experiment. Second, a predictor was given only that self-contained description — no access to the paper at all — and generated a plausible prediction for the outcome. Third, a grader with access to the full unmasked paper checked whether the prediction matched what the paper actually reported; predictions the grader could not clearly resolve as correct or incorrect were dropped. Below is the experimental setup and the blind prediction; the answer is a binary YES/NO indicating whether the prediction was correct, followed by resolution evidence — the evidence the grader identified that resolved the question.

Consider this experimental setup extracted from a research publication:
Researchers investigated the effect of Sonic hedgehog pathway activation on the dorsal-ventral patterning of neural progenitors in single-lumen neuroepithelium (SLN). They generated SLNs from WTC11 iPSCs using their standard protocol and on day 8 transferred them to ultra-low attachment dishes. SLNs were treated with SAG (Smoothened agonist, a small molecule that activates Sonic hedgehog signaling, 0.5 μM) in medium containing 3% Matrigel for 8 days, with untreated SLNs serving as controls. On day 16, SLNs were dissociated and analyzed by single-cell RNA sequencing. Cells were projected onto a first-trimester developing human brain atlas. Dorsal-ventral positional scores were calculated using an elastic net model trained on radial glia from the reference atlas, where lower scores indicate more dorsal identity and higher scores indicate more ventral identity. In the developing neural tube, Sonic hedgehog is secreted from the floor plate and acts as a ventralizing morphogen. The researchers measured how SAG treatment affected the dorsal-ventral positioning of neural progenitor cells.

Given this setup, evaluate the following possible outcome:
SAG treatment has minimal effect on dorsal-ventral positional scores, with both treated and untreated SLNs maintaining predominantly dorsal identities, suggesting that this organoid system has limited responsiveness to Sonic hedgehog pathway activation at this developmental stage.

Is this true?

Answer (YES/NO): NO